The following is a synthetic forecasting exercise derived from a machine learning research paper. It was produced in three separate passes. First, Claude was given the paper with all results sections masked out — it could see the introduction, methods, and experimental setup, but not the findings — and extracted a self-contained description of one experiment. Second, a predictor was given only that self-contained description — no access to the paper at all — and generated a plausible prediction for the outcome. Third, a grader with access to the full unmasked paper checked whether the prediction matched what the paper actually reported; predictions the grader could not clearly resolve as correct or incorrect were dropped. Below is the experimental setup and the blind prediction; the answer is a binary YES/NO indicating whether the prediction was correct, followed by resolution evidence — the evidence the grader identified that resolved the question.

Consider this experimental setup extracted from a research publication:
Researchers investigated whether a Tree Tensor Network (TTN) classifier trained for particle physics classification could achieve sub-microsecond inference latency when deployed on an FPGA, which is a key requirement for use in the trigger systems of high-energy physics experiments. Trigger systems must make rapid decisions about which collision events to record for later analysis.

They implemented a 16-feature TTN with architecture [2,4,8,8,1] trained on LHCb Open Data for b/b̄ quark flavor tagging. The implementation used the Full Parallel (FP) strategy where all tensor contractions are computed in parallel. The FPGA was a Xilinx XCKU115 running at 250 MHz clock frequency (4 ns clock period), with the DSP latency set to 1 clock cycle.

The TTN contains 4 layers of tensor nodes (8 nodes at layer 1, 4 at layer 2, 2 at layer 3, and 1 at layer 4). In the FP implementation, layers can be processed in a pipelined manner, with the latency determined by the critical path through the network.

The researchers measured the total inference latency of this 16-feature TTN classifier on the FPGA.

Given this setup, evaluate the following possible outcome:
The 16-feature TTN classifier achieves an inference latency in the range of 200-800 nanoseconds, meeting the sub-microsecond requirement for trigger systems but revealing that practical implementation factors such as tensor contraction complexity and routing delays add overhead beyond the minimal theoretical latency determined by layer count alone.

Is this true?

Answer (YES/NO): NO